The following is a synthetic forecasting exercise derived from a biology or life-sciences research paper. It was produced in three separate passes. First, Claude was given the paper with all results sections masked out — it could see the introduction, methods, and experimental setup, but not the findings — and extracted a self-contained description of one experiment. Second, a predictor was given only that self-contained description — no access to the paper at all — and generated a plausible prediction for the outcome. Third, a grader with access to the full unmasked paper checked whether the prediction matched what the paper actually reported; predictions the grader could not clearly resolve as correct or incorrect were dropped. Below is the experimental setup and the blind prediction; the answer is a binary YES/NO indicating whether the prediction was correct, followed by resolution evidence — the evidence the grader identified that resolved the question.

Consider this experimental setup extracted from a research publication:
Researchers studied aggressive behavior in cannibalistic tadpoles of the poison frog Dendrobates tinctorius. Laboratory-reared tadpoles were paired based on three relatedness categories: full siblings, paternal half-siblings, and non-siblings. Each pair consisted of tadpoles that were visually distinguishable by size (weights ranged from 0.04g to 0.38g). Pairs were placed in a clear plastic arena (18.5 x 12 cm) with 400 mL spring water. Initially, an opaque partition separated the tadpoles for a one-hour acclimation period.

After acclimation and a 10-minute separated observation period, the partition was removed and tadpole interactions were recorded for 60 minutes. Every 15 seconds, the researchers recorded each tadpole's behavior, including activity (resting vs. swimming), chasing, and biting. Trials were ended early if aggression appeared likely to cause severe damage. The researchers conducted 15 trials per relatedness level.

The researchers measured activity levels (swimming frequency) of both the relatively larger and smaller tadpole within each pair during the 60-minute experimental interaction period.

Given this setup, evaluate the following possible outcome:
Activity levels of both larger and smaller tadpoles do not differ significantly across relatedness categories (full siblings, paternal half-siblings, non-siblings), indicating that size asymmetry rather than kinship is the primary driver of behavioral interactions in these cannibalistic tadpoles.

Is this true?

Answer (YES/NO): NO